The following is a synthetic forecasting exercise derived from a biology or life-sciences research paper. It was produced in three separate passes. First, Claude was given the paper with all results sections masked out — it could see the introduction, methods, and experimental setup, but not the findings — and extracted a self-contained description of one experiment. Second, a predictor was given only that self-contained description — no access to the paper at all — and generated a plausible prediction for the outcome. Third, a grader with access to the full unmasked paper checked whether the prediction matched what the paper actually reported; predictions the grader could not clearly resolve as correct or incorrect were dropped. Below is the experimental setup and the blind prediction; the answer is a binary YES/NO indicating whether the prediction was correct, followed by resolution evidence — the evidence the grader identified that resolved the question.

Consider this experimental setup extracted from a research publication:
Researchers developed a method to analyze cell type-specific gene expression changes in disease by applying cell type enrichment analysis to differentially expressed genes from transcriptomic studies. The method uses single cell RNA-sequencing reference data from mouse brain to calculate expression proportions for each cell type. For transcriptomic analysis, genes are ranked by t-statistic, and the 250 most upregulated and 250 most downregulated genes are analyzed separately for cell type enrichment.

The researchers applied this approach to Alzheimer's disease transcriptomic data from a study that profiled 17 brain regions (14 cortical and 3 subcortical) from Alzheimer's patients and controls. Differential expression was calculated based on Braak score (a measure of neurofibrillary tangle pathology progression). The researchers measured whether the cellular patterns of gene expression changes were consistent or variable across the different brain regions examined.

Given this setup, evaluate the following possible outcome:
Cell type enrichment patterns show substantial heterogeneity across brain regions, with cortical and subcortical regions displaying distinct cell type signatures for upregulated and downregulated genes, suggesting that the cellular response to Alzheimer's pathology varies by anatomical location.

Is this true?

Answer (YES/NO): NO